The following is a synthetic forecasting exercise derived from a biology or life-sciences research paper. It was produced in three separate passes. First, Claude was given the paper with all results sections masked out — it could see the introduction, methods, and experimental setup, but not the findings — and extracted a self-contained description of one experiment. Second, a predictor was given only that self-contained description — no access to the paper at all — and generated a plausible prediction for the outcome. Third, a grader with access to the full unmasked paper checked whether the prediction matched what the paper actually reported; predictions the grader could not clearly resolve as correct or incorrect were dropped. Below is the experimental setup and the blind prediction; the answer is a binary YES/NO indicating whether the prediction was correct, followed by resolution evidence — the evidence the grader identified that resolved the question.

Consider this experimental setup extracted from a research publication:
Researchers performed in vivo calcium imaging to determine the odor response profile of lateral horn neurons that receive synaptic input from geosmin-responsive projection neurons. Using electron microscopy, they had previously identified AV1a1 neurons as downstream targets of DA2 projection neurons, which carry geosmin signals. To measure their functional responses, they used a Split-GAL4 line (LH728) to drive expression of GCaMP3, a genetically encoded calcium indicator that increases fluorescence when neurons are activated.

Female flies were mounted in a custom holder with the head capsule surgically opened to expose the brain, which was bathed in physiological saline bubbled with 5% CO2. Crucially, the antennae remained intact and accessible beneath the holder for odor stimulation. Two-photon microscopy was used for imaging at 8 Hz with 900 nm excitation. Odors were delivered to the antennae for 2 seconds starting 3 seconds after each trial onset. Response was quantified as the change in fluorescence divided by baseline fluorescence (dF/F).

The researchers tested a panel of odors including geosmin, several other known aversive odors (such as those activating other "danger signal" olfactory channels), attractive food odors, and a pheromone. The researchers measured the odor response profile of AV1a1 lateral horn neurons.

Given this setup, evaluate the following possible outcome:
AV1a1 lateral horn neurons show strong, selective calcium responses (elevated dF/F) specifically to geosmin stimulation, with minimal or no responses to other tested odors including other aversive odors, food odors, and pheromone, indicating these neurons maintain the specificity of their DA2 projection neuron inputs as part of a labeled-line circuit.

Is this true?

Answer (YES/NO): NO